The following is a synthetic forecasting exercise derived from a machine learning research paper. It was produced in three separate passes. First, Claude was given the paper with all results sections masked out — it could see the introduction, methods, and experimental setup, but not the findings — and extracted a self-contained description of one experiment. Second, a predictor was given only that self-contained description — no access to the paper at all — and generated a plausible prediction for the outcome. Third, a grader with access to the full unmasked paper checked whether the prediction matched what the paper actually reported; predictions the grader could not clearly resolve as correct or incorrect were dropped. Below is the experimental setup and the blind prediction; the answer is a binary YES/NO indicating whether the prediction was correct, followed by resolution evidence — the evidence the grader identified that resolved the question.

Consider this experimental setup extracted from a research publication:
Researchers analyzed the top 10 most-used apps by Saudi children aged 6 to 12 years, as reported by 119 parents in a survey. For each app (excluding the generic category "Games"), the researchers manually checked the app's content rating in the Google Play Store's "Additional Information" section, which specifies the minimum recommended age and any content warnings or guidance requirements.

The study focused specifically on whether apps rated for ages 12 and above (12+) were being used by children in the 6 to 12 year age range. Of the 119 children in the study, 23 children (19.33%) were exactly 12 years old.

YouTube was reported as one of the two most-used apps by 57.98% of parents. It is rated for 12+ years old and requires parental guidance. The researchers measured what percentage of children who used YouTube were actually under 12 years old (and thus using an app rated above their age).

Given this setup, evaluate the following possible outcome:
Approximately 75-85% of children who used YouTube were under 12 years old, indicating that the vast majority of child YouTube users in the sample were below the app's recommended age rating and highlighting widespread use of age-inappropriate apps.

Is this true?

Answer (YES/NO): NO